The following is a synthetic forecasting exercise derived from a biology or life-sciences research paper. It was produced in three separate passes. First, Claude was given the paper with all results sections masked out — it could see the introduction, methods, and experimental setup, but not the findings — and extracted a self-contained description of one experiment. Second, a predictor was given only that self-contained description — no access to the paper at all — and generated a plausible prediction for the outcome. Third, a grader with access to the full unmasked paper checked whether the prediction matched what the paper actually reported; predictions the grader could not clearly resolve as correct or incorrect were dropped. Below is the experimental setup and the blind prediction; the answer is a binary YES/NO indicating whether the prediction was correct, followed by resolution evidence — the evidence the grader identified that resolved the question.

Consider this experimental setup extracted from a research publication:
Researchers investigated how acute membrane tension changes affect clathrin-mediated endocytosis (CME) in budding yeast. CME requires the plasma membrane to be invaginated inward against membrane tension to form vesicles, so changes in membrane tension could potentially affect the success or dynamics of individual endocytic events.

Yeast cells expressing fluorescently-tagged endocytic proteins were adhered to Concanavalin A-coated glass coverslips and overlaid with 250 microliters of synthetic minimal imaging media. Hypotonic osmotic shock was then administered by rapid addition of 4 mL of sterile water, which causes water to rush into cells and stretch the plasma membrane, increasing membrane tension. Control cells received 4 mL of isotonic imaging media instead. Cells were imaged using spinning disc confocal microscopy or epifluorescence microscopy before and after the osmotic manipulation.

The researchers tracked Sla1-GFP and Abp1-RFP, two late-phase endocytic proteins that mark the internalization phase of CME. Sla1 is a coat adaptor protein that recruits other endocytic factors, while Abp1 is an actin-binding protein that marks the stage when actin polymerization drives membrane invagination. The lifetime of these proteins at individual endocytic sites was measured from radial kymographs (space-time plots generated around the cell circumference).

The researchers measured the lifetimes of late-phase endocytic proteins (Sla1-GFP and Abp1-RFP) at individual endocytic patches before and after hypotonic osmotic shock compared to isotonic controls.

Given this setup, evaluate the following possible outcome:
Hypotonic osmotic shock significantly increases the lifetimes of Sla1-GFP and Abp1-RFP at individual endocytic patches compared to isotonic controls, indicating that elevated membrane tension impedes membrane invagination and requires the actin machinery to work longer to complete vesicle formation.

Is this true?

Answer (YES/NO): YES